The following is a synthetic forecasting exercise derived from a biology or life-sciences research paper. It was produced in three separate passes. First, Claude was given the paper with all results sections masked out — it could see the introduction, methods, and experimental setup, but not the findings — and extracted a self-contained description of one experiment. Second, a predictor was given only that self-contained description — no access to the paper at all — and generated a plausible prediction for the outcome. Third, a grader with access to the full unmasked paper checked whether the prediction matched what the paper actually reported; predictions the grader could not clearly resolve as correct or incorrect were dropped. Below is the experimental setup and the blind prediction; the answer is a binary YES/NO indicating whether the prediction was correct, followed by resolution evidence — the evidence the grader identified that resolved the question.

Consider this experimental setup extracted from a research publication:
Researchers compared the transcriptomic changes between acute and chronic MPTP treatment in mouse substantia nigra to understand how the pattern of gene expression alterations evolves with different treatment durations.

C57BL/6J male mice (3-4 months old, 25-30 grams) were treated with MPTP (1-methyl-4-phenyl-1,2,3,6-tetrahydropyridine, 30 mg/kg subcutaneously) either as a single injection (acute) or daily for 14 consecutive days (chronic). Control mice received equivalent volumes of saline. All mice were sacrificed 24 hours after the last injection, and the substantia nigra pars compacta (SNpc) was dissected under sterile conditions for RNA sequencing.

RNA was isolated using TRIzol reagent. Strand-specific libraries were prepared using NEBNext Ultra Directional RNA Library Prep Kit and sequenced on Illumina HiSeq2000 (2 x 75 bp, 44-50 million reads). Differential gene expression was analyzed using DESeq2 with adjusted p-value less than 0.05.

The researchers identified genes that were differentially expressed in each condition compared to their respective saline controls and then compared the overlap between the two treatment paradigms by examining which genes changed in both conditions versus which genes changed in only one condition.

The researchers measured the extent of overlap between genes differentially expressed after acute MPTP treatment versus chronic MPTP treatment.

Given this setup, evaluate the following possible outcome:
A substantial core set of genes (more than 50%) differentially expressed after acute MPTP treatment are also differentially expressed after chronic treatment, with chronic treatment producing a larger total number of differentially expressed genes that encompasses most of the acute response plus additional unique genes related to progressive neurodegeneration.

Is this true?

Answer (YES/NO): NO